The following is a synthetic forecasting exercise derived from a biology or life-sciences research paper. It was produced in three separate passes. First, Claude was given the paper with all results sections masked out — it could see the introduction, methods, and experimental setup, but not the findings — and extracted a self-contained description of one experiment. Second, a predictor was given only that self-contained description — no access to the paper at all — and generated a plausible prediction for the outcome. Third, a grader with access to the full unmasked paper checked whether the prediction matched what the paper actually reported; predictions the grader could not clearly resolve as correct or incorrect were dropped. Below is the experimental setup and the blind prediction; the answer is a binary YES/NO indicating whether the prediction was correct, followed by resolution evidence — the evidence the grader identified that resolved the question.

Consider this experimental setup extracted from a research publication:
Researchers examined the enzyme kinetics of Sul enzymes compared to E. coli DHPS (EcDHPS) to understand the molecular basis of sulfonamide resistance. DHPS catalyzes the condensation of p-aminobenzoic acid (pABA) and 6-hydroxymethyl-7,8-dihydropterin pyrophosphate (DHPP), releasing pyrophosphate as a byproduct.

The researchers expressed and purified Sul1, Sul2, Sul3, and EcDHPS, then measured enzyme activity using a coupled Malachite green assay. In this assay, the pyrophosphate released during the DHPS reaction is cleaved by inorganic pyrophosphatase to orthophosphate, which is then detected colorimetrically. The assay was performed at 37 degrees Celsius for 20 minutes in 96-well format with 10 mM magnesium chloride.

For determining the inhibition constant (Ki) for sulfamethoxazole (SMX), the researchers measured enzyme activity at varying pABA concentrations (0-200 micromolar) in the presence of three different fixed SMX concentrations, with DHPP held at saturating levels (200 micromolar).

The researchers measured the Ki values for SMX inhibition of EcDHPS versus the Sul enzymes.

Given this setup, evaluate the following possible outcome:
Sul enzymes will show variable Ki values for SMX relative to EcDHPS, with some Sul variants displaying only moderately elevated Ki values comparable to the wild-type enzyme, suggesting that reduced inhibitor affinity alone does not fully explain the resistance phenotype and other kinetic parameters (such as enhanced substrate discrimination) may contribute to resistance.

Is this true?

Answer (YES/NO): NO